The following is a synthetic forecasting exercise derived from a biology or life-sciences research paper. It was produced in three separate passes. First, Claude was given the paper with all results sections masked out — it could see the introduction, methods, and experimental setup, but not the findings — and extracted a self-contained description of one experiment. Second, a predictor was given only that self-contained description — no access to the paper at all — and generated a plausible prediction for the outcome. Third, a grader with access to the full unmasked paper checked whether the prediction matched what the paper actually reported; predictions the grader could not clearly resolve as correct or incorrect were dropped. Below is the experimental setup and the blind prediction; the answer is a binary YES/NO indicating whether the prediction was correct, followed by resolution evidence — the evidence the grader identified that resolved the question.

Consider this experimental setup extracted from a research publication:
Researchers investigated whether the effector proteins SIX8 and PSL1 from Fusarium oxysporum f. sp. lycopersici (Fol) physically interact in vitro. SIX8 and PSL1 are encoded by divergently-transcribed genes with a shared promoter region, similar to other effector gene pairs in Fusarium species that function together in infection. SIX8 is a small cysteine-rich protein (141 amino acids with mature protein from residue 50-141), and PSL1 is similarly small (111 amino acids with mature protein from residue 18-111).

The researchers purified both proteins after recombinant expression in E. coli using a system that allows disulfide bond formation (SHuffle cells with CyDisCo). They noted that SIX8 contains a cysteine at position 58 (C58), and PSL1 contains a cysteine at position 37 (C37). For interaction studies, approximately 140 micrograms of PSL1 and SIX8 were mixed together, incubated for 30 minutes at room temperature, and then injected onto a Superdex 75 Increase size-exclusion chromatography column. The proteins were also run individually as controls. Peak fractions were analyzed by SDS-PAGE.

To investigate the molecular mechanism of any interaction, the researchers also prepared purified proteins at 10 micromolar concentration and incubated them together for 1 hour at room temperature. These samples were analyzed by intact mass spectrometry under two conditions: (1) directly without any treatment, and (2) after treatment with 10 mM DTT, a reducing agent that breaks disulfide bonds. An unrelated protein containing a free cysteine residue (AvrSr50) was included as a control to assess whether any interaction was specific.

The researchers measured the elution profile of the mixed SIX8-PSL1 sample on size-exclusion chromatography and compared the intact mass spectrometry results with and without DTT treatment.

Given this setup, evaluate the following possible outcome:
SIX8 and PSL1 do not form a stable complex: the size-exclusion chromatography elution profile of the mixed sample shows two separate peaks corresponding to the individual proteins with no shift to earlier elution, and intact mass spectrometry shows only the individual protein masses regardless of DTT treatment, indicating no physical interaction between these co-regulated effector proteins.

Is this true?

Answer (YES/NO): NO